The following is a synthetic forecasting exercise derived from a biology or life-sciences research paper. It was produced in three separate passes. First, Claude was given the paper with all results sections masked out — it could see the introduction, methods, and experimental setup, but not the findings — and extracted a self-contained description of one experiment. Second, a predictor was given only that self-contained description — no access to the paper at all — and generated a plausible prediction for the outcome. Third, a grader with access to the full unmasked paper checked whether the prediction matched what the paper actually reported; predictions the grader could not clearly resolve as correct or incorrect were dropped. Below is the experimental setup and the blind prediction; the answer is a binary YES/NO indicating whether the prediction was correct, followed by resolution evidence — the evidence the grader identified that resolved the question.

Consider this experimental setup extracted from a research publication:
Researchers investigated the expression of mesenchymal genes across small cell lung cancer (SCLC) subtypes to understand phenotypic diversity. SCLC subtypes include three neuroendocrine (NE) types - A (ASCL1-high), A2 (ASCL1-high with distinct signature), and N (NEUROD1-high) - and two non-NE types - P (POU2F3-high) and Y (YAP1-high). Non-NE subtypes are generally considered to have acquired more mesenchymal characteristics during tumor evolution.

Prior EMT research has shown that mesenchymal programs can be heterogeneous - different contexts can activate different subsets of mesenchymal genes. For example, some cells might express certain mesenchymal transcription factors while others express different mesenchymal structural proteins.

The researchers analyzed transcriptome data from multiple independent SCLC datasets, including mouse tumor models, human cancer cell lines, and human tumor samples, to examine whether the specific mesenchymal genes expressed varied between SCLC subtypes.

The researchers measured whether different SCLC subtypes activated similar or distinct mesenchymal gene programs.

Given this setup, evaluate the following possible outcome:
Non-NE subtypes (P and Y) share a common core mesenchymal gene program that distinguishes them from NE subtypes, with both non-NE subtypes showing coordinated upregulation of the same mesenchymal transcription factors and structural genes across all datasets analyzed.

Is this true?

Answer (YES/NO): NO